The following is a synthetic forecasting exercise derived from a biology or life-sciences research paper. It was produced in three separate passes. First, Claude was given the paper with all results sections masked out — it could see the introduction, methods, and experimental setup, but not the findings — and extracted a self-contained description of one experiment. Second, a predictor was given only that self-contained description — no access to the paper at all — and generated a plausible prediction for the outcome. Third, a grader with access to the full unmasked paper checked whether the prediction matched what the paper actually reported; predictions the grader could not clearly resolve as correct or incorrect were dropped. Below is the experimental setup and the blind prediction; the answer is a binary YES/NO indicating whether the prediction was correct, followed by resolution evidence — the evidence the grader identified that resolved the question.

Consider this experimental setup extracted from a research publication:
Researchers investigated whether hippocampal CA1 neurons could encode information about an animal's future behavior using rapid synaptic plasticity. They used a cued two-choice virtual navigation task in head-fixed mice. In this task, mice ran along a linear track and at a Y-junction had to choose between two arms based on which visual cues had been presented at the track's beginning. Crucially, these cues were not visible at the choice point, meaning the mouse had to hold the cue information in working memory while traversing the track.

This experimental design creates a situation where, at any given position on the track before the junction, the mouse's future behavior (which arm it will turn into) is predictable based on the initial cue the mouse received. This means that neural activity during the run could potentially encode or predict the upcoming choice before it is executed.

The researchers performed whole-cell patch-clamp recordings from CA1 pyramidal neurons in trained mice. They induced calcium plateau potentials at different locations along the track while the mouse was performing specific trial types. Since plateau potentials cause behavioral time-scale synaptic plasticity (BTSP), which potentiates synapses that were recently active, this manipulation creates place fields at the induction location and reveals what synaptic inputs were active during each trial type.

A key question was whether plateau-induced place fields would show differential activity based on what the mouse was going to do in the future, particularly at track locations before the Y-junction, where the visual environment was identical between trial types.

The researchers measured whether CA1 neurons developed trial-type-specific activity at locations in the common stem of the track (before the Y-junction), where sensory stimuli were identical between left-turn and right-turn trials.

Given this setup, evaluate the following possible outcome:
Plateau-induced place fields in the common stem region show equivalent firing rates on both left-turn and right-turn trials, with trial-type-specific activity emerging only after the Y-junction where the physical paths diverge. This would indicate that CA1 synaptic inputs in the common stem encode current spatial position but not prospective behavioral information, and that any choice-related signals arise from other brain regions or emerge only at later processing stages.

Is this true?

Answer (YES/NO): NO